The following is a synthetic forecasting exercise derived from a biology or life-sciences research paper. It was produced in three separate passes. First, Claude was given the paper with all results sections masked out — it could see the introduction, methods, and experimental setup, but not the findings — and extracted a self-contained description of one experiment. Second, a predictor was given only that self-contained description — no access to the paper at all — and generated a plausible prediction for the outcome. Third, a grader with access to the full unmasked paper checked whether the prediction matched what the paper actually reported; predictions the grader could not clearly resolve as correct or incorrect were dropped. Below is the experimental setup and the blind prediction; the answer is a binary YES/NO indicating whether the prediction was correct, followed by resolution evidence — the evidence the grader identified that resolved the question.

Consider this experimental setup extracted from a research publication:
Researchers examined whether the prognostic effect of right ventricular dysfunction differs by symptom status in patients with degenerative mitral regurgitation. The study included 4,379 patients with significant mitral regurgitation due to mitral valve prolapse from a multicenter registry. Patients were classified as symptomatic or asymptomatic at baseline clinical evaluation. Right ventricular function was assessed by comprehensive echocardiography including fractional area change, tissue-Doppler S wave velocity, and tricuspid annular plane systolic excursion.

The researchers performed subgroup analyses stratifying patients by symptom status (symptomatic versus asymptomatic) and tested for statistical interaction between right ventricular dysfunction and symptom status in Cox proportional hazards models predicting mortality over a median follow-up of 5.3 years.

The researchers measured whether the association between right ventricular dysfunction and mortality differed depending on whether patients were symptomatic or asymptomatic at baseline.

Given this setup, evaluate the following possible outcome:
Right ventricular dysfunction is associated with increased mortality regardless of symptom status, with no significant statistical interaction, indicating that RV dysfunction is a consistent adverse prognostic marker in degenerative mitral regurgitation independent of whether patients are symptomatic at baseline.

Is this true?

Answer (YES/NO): YES